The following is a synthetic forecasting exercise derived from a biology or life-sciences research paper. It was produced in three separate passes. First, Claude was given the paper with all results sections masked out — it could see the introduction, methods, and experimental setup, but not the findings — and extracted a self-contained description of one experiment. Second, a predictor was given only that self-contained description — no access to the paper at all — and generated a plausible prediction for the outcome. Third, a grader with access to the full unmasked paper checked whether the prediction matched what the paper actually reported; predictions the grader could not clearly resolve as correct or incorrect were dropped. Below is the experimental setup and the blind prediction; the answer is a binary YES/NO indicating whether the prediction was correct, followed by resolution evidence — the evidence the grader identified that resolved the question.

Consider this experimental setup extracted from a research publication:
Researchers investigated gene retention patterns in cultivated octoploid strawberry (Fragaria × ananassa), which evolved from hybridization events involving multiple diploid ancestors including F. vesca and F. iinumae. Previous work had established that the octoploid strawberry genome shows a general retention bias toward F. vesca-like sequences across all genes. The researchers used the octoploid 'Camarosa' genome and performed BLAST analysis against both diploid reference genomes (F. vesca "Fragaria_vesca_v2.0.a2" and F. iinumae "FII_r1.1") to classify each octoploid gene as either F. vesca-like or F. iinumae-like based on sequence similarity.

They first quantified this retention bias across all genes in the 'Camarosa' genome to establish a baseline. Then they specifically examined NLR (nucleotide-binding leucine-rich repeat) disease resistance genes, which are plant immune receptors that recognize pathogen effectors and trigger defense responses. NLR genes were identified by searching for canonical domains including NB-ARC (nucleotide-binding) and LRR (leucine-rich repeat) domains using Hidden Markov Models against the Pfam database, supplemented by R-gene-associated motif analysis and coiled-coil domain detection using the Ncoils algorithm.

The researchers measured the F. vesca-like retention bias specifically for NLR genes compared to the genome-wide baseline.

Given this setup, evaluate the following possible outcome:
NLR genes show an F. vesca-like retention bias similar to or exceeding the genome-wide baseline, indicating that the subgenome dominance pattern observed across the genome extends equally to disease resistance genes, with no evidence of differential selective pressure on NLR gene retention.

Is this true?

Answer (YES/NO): NO